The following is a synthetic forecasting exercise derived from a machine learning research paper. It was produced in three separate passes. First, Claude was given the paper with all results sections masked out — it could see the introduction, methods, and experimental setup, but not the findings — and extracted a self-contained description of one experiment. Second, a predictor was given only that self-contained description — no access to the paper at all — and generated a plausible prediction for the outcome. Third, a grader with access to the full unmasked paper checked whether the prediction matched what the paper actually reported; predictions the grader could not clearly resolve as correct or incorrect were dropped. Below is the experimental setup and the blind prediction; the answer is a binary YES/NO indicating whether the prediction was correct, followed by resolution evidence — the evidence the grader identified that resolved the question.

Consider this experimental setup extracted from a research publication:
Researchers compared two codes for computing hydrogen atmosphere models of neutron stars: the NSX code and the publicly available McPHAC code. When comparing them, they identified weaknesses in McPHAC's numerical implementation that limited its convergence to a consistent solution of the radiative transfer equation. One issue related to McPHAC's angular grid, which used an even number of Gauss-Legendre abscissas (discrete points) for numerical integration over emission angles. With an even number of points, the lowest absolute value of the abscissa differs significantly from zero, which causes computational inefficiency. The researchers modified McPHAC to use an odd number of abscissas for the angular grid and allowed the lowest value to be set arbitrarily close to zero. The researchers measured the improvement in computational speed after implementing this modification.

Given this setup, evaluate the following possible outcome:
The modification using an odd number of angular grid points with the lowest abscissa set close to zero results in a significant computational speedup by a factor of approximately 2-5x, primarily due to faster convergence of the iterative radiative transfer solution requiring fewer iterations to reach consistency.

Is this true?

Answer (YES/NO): NO